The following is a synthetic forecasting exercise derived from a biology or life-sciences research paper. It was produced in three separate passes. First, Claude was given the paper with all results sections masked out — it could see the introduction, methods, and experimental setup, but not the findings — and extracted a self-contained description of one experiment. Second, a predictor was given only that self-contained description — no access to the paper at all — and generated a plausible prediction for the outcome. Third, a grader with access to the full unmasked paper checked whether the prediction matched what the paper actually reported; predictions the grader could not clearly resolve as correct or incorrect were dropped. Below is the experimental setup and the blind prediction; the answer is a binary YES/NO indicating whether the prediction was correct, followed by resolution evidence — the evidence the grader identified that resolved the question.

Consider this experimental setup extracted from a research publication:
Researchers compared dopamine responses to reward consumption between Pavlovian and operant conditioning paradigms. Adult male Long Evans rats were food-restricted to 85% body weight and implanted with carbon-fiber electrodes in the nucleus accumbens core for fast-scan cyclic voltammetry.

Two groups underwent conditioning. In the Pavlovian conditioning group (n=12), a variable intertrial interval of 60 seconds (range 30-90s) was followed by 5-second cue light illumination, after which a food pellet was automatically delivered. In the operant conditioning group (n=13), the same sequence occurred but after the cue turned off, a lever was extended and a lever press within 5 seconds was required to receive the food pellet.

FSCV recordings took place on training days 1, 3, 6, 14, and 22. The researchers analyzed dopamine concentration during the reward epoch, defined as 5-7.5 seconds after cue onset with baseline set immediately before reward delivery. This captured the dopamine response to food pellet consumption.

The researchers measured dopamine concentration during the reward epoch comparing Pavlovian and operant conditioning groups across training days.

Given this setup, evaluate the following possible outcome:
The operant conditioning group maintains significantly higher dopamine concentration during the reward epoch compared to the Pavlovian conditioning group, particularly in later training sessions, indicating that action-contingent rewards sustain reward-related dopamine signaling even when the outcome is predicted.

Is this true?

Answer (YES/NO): NO